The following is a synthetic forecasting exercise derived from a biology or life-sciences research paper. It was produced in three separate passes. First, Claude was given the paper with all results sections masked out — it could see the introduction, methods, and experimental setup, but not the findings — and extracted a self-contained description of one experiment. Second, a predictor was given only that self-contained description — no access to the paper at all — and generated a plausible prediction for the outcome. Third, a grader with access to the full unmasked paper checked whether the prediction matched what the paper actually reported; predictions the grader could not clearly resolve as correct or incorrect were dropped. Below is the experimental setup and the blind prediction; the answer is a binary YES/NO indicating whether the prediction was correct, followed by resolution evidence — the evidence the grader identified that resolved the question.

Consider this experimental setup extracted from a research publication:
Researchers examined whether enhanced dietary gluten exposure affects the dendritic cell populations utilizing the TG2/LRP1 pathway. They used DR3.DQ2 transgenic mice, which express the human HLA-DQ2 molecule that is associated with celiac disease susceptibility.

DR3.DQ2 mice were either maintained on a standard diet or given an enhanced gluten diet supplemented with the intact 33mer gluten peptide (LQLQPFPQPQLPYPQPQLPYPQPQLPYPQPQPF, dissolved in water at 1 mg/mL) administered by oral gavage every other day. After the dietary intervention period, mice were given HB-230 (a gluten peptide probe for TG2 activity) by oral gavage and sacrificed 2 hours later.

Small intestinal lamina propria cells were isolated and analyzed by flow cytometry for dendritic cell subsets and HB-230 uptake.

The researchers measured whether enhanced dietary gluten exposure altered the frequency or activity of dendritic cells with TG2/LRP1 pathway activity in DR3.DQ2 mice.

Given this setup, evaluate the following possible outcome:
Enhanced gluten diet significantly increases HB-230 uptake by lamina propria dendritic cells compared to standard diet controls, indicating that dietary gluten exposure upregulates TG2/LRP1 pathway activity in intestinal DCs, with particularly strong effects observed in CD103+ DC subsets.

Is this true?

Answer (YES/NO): NO